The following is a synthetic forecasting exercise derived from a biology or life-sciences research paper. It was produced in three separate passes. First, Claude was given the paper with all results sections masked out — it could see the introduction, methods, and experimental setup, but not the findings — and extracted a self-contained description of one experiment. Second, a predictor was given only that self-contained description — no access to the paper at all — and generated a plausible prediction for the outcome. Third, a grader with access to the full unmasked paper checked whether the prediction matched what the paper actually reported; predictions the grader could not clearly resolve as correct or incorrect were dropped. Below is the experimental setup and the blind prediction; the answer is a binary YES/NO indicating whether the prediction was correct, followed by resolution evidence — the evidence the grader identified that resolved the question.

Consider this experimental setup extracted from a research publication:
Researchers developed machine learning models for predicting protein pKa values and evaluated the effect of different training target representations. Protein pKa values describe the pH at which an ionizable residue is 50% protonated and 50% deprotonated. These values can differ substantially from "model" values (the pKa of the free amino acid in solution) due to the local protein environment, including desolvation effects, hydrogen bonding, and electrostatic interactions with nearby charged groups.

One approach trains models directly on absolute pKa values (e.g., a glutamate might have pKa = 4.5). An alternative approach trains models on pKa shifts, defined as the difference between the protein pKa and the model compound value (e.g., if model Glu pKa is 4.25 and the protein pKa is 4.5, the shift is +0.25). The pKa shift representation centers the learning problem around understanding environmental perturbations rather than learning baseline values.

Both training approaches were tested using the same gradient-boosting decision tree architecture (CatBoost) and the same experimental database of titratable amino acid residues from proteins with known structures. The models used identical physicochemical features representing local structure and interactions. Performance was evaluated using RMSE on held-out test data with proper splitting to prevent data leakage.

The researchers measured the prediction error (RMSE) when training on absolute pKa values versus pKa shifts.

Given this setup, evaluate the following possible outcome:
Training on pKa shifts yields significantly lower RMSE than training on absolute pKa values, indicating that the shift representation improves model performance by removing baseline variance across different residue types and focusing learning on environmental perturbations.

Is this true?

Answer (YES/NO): YES